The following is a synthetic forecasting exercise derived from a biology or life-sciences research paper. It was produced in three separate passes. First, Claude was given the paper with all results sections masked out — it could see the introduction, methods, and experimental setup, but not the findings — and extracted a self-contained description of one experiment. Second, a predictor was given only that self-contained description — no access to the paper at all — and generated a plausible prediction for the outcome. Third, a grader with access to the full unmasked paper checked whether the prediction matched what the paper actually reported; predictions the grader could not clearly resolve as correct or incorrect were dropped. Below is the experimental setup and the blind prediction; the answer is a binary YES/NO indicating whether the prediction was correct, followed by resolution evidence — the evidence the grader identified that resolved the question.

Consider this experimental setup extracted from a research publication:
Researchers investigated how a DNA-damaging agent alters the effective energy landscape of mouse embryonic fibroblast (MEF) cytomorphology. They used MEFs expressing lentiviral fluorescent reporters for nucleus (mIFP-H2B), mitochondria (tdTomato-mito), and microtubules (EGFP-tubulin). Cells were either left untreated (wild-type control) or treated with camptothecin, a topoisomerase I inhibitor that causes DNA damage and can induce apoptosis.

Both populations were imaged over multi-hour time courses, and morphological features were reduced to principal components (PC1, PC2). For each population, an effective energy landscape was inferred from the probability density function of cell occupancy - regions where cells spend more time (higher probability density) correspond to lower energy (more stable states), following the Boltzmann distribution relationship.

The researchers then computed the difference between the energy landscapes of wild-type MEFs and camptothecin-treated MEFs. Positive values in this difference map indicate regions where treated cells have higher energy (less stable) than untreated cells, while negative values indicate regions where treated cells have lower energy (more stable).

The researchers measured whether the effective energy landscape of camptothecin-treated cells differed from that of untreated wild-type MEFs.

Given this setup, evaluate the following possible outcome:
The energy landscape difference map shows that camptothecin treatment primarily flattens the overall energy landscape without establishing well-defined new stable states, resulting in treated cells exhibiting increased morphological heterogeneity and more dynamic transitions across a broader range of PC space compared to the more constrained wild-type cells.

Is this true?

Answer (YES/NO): NO